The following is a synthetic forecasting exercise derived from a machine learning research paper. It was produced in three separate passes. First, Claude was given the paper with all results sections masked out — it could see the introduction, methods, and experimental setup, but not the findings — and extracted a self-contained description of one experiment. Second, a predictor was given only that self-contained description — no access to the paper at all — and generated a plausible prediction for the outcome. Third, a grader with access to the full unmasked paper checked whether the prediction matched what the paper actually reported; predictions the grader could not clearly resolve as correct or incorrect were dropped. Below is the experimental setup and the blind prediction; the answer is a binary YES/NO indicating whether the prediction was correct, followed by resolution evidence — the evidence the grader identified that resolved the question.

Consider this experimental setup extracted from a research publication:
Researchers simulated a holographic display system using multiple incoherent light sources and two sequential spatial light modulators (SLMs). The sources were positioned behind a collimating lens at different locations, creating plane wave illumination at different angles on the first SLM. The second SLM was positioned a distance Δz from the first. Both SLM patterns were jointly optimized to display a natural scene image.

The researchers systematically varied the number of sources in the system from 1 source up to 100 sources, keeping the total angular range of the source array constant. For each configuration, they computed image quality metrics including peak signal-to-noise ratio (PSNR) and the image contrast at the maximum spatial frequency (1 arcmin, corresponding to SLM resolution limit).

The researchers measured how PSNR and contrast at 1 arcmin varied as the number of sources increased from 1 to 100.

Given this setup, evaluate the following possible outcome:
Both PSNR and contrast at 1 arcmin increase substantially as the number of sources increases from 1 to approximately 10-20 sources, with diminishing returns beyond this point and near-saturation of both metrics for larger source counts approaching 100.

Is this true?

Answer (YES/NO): NO